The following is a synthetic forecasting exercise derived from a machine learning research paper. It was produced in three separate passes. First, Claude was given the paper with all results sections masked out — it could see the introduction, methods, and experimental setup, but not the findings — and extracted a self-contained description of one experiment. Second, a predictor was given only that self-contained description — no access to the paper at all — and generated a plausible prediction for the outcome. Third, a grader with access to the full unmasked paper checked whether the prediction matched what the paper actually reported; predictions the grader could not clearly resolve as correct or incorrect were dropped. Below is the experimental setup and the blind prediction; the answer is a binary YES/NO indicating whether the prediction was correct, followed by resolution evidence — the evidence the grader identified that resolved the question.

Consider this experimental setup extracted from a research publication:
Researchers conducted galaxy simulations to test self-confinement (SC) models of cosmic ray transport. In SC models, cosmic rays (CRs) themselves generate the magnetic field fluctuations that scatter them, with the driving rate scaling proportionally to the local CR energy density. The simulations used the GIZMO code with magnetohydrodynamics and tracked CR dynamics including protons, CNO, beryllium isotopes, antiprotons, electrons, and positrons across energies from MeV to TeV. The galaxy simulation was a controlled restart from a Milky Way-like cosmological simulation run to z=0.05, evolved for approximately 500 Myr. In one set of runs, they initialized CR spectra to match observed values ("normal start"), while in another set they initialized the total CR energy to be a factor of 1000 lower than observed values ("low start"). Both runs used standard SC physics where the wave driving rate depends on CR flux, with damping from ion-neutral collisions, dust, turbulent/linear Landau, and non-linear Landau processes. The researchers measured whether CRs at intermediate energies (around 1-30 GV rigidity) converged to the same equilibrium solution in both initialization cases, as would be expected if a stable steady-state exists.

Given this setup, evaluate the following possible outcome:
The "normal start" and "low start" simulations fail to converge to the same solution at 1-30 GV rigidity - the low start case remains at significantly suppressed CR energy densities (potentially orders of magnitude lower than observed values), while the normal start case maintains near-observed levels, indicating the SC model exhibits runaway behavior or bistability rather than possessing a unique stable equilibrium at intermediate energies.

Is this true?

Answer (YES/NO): NO